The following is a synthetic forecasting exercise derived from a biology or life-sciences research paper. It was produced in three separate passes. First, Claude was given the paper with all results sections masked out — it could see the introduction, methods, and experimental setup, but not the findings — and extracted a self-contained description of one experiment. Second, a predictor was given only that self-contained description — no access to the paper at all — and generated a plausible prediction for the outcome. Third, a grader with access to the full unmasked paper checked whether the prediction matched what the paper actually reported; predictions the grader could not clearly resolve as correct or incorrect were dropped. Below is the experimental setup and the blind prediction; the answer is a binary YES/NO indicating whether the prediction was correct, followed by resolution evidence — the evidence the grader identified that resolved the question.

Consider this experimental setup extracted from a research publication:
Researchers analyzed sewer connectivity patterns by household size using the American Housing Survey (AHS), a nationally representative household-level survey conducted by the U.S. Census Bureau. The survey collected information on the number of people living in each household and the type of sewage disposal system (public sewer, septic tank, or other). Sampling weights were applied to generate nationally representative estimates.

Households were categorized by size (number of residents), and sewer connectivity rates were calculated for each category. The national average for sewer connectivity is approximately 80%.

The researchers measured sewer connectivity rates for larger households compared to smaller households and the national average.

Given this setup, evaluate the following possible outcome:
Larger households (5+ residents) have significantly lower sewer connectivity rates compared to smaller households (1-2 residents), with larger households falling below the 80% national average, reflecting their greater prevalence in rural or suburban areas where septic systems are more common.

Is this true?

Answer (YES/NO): NO